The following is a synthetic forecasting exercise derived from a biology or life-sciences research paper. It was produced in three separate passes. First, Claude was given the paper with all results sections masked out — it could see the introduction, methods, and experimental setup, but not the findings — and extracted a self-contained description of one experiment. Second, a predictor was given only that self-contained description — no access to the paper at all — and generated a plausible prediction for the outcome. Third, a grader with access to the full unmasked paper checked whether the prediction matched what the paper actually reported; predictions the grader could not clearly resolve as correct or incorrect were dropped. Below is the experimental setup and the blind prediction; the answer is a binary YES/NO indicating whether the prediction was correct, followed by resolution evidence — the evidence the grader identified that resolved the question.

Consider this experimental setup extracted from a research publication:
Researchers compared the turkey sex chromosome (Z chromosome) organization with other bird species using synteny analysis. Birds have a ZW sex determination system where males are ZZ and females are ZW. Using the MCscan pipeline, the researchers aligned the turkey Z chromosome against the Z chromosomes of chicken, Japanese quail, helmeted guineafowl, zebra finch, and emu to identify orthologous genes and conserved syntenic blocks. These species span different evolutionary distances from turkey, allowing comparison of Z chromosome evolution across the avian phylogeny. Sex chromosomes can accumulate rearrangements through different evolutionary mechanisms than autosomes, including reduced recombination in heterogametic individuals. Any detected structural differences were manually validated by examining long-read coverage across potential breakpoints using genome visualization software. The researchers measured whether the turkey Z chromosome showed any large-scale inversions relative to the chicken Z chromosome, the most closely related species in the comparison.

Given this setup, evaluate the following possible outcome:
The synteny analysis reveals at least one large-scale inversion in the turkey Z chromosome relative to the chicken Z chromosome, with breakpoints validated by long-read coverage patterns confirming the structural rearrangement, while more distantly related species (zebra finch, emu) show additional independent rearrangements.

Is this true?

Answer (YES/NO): YES